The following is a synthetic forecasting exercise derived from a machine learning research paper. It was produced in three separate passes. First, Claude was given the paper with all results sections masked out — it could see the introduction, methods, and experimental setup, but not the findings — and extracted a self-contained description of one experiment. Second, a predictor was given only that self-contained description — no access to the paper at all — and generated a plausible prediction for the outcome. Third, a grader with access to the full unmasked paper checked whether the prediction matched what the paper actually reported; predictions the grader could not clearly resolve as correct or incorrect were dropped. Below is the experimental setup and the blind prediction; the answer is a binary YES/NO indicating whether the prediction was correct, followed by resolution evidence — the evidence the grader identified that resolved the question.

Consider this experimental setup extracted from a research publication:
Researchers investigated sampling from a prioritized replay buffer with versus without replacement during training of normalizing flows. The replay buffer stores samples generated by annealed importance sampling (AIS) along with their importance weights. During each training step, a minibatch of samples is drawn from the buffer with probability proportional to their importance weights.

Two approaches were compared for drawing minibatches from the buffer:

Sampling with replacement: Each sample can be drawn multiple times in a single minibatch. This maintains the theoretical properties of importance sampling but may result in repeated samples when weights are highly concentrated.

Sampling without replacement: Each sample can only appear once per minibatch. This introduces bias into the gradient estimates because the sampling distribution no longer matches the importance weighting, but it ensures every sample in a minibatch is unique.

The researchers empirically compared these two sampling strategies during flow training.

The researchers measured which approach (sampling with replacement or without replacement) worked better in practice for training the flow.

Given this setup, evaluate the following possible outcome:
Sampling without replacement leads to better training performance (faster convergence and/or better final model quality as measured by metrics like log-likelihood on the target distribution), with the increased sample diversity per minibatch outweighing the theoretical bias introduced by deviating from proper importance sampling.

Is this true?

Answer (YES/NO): YES